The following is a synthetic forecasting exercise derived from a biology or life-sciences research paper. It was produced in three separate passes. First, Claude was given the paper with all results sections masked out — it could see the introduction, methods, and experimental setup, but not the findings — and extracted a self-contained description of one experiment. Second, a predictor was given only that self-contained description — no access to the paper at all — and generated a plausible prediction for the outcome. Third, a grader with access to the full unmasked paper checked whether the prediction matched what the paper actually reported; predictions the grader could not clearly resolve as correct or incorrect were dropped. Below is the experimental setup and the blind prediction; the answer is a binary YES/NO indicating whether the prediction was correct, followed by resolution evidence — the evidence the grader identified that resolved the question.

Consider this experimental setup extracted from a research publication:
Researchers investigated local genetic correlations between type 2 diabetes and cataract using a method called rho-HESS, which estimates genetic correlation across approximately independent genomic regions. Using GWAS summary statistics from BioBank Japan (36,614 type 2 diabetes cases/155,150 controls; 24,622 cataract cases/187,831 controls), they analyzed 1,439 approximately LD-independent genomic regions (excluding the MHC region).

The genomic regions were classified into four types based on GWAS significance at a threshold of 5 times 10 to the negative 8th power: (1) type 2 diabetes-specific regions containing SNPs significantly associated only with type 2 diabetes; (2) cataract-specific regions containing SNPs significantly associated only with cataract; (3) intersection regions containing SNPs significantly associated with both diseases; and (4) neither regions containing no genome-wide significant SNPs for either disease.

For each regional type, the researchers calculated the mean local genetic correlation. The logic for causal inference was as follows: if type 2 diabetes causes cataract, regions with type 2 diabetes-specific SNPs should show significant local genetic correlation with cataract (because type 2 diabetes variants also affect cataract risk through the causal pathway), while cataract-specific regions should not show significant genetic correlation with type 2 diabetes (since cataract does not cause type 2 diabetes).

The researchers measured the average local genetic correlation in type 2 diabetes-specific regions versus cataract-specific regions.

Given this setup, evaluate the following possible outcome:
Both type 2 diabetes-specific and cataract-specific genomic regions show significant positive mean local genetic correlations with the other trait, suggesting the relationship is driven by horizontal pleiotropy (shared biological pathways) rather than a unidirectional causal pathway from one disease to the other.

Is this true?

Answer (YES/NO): NO